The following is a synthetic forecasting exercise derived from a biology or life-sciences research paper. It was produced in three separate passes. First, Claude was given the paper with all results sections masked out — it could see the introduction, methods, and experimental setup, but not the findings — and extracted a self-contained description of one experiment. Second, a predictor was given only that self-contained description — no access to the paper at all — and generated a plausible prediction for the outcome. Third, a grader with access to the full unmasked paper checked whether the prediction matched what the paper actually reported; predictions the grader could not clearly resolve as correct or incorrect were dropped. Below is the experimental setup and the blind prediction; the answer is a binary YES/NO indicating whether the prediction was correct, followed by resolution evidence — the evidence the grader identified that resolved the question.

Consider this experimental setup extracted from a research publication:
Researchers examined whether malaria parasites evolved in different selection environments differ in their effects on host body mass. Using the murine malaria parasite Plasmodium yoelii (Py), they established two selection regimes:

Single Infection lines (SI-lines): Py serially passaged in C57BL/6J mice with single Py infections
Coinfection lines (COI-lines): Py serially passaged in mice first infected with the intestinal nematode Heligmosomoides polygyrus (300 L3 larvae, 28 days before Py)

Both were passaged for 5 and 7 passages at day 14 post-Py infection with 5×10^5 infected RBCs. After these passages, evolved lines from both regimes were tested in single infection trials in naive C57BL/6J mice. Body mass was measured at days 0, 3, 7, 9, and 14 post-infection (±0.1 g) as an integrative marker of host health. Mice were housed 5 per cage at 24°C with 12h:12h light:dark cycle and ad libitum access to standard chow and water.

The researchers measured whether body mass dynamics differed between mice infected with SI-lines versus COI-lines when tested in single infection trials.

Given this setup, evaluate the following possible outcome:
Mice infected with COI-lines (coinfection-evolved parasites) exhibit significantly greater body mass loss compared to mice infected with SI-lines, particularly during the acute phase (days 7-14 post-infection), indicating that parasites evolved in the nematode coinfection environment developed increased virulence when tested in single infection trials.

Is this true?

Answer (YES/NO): NO